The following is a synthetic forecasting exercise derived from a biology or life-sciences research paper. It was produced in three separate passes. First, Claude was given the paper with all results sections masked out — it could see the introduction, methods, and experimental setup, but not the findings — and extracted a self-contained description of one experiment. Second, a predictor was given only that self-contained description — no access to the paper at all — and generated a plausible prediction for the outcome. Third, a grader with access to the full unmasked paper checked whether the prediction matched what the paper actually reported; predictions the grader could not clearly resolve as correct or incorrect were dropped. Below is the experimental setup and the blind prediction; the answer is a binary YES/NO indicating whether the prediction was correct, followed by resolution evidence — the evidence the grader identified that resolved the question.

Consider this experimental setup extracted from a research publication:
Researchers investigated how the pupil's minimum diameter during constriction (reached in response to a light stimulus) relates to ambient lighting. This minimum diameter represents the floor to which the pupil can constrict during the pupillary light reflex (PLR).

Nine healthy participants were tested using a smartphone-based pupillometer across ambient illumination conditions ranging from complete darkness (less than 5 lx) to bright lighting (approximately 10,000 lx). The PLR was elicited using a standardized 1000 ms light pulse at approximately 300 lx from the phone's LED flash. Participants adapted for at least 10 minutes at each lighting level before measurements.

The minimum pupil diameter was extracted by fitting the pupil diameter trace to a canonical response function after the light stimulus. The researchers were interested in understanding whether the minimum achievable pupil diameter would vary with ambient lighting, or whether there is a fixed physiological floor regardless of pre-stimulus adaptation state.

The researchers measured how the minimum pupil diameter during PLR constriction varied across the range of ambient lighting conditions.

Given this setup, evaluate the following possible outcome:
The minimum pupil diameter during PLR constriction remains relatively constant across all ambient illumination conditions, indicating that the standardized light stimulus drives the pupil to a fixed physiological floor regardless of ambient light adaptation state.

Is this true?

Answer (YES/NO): NO